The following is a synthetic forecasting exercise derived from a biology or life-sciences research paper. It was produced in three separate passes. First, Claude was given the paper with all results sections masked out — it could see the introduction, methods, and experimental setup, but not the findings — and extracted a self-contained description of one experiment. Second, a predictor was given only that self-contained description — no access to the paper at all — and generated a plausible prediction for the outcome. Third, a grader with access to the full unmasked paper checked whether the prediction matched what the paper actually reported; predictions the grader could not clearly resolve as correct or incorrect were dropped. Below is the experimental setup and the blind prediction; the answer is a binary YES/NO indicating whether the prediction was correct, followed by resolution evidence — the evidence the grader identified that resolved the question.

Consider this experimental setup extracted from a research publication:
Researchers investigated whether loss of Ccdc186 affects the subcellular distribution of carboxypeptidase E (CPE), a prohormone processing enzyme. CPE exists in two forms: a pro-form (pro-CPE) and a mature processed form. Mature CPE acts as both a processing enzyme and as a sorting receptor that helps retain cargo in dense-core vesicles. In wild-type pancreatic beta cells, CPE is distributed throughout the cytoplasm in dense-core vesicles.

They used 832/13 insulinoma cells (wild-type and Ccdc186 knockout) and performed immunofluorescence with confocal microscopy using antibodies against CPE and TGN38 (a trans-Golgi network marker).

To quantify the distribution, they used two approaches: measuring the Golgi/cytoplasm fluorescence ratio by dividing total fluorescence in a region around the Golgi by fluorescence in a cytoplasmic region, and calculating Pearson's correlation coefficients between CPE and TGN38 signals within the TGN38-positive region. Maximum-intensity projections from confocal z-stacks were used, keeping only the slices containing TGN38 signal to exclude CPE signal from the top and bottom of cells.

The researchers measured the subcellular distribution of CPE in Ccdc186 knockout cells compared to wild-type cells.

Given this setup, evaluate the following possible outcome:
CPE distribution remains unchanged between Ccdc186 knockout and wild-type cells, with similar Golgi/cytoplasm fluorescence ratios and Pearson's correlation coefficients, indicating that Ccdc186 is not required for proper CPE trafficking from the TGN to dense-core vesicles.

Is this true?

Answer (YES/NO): NO